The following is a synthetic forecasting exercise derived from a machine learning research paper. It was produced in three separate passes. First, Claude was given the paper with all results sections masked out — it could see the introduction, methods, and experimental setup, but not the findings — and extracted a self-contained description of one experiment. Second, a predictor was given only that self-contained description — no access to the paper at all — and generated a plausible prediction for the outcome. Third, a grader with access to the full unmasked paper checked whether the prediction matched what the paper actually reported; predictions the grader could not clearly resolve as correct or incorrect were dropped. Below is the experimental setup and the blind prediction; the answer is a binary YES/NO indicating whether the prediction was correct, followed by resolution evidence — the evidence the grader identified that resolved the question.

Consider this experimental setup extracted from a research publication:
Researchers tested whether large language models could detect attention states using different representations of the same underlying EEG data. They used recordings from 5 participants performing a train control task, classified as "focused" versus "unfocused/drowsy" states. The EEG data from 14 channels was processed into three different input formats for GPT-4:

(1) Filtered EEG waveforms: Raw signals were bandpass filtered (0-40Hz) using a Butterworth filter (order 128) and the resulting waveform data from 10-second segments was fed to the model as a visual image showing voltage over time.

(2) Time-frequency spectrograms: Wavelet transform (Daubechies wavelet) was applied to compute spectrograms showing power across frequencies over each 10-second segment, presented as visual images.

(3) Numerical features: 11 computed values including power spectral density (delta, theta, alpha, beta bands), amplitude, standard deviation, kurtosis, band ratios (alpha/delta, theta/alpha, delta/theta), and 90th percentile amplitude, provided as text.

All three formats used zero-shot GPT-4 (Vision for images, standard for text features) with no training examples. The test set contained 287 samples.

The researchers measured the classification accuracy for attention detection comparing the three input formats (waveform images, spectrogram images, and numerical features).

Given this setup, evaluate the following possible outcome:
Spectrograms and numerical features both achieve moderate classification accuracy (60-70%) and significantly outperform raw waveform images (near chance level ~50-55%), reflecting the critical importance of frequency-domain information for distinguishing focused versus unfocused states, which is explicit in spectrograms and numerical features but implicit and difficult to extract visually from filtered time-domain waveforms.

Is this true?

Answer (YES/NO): NO